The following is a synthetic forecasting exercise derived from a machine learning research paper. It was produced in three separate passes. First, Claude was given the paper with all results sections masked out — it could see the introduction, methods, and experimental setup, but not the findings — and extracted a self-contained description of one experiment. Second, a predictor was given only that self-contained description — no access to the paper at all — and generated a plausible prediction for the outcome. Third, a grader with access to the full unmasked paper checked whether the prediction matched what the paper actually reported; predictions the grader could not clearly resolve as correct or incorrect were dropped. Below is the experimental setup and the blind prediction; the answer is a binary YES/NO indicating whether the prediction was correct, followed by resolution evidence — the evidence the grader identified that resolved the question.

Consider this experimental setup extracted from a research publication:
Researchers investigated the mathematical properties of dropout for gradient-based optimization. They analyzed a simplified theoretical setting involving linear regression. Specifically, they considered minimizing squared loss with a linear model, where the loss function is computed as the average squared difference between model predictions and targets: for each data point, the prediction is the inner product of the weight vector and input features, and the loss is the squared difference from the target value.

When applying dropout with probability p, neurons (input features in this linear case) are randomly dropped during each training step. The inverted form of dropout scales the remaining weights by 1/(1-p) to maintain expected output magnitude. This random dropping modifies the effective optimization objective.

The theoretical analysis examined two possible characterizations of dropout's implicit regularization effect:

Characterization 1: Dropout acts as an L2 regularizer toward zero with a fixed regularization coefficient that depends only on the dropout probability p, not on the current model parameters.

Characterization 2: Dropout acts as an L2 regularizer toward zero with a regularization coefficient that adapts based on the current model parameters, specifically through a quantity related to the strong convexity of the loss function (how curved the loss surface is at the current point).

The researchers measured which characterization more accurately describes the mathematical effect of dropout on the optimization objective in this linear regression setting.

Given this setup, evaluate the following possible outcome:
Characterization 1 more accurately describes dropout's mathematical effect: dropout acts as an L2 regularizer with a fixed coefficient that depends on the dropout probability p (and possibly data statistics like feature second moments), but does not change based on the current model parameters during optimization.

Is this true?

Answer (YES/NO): YES